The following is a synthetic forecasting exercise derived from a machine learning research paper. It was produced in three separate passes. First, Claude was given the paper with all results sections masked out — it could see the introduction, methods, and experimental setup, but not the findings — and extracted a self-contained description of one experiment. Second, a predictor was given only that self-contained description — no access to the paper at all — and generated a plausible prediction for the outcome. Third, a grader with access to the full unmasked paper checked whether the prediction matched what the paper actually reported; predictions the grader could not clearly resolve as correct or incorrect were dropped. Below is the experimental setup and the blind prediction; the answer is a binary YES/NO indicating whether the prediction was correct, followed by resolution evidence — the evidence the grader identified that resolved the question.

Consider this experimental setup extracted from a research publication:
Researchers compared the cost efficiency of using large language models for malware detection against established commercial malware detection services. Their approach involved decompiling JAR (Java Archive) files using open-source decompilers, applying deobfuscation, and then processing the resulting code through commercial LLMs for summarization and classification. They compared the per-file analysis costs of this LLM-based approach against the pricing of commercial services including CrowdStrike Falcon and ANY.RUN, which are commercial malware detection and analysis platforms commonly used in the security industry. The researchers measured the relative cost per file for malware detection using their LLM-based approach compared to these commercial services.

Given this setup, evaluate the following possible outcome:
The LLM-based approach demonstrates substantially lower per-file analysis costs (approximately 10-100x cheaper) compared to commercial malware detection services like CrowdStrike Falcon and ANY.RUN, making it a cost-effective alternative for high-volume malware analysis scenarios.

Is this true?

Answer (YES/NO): YES